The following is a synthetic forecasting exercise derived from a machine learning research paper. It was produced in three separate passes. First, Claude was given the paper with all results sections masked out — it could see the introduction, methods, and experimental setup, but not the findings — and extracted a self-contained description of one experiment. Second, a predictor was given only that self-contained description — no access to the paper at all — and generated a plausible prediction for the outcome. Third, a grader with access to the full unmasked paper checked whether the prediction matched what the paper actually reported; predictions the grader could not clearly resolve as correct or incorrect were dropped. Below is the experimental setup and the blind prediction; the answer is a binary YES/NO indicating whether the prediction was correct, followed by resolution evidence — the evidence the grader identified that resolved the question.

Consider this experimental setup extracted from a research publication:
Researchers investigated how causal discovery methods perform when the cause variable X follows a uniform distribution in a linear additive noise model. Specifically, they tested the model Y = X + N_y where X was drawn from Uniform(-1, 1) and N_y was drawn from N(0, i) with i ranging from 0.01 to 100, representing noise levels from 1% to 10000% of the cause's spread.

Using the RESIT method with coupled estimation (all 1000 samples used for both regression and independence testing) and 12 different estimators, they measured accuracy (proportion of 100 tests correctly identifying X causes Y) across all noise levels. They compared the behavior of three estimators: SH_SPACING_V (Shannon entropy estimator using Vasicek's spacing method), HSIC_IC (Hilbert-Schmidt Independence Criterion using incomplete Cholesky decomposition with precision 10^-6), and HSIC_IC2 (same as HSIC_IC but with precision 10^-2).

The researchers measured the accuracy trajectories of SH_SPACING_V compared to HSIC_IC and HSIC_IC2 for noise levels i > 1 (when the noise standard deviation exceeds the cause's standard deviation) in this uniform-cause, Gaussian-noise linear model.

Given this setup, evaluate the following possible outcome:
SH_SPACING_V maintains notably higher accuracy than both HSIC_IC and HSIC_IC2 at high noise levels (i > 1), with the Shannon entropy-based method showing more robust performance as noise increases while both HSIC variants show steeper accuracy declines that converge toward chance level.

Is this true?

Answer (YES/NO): YES